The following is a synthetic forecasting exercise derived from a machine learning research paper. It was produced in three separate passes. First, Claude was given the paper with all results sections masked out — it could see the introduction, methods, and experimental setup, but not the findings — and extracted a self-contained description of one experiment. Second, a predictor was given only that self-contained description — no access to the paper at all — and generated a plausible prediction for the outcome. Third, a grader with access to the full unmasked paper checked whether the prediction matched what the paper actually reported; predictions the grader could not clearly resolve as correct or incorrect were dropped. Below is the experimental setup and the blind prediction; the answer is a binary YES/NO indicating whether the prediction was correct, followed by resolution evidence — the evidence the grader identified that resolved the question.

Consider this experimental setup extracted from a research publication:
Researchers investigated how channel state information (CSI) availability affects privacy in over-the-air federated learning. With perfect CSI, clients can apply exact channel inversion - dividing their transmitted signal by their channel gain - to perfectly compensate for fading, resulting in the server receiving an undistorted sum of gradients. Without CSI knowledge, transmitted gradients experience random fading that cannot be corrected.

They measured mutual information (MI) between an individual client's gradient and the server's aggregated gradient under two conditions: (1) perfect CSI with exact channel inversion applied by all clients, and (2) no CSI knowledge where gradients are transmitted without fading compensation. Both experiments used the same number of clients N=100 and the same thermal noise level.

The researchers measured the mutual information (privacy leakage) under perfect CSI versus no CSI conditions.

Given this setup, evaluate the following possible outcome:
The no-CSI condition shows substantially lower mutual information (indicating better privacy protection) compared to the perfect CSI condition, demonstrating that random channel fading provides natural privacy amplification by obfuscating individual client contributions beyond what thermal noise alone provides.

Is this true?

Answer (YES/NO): YES